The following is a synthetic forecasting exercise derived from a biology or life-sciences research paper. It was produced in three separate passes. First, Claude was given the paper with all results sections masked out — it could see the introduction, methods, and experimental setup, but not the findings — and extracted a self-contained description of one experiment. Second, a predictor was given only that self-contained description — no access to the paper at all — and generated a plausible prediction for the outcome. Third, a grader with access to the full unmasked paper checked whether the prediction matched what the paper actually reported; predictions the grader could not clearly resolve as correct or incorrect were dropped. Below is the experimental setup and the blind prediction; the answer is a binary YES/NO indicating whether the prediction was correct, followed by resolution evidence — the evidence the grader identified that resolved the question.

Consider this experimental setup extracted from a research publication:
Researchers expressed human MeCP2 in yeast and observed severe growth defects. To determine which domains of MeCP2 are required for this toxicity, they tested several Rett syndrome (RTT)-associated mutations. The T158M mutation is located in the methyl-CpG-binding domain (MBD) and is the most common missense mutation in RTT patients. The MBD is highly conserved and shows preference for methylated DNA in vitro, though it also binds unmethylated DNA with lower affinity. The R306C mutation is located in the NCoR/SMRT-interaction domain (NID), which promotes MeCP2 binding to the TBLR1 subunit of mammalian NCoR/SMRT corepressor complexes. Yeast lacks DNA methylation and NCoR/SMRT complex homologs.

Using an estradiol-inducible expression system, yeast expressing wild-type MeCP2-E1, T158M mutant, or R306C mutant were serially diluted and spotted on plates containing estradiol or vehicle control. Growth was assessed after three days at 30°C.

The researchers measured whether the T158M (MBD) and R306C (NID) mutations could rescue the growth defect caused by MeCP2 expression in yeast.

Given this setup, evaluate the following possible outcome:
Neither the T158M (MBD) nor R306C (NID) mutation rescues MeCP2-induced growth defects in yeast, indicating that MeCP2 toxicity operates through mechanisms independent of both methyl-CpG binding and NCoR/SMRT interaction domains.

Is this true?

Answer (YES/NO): NO